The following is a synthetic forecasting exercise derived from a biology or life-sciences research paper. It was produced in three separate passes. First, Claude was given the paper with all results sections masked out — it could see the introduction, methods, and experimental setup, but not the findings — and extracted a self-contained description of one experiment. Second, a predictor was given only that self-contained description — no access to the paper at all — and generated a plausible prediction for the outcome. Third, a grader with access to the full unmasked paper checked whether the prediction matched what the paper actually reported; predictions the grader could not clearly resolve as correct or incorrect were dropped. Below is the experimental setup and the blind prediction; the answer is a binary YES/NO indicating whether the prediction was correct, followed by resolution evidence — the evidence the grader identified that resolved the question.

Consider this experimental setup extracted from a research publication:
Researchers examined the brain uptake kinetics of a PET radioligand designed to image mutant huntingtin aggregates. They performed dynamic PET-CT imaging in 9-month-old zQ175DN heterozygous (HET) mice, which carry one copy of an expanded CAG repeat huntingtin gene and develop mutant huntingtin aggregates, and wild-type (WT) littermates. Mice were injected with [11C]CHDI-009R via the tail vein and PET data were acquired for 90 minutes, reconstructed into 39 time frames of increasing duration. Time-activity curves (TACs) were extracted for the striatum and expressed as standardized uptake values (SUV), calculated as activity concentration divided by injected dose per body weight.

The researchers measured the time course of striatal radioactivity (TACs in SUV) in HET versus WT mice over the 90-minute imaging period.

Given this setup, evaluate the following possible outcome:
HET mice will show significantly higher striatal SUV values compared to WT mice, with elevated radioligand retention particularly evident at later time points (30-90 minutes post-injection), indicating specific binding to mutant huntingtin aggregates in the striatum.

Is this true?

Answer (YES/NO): YES